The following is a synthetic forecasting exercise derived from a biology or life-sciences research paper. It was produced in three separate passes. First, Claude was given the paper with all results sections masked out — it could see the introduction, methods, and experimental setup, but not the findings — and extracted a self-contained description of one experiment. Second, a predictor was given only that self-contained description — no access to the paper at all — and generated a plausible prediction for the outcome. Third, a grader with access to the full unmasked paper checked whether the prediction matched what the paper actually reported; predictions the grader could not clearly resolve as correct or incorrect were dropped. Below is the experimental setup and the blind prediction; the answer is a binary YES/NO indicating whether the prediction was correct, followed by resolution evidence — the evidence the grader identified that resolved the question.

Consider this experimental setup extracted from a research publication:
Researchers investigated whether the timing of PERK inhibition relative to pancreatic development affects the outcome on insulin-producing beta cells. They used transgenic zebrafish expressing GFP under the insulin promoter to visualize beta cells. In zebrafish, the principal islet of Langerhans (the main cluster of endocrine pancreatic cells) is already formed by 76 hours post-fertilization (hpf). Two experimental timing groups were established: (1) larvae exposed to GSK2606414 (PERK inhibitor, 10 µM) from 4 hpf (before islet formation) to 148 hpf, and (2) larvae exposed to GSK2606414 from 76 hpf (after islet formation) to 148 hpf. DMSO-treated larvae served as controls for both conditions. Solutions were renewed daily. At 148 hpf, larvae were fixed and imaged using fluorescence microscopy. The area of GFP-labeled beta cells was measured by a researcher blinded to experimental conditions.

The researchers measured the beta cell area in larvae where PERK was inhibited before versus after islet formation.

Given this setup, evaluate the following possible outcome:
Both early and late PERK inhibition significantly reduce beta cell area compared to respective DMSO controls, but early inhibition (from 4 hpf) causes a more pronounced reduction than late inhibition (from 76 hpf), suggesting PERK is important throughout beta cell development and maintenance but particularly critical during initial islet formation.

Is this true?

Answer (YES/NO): NO